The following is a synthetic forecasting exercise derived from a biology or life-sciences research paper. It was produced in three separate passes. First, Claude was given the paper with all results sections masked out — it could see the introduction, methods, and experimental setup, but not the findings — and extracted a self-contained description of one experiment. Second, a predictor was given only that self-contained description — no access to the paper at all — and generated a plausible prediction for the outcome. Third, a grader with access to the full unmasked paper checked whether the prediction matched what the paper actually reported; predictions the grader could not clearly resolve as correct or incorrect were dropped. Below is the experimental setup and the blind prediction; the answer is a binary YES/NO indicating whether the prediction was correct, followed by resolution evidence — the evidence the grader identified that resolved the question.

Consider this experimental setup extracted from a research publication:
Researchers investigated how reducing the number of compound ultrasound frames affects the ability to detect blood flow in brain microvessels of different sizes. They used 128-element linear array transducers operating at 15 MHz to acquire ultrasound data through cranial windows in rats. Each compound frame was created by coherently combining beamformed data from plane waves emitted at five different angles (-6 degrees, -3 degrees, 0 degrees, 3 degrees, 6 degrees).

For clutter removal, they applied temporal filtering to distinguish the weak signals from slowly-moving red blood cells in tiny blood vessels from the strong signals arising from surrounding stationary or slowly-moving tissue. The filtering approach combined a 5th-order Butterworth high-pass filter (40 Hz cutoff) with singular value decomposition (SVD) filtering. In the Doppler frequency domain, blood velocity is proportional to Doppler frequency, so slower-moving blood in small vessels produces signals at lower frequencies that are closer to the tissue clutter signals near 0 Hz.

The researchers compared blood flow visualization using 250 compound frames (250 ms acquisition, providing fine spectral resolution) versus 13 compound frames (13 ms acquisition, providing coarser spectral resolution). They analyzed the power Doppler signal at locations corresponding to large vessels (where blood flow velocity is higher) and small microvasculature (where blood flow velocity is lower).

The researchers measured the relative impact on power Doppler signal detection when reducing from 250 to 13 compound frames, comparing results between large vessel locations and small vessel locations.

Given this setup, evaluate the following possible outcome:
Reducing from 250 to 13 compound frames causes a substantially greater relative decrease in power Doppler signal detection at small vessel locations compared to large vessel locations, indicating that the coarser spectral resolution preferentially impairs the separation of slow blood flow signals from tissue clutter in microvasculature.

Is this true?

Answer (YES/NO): YES